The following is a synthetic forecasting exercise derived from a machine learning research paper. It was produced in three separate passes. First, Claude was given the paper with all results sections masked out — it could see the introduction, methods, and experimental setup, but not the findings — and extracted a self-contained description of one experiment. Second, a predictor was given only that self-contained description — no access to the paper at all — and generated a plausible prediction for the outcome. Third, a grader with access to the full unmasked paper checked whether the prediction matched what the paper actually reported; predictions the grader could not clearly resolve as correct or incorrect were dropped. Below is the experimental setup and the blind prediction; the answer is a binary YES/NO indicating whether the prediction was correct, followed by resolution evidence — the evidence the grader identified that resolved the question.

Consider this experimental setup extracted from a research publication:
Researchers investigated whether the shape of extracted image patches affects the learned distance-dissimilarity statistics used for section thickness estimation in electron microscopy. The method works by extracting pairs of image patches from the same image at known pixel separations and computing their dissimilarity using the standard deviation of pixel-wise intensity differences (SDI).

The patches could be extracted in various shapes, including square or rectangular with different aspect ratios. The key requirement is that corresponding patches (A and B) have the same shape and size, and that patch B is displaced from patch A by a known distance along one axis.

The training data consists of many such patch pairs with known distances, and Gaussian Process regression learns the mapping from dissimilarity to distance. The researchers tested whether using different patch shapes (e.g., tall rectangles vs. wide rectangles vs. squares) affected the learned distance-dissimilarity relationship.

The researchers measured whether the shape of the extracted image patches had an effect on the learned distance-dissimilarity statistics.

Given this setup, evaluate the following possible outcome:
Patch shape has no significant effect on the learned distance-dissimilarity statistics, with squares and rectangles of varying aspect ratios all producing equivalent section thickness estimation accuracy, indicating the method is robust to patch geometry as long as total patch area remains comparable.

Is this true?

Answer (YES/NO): YES